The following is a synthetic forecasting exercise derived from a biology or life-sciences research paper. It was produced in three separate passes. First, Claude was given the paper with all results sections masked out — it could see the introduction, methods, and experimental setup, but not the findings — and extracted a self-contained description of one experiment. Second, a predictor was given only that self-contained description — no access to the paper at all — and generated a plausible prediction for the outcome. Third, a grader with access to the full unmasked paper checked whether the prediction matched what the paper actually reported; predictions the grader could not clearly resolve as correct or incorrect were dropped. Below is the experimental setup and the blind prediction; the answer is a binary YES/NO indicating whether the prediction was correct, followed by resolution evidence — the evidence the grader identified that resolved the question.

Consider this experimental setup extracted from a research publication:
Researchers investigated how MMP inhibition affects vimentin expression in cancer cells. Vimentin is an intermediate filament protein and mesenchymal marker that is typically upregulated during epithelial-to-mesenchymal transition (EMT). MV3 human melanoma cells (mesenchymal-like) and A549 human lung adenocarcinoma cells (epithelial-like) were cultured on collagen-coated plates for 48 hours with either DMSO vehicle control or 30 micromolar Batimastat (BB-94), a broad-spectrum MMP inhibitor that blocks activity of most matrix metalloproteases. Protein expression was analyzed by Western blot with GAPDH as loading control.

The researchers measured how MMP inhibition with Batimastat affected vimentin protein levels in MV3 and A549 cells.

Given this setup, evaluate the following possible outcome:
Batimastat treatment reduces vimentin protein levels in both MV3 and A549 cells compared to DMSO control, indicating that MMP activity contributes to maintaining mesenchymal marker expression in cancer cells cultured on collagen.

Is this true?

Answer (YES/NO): YES